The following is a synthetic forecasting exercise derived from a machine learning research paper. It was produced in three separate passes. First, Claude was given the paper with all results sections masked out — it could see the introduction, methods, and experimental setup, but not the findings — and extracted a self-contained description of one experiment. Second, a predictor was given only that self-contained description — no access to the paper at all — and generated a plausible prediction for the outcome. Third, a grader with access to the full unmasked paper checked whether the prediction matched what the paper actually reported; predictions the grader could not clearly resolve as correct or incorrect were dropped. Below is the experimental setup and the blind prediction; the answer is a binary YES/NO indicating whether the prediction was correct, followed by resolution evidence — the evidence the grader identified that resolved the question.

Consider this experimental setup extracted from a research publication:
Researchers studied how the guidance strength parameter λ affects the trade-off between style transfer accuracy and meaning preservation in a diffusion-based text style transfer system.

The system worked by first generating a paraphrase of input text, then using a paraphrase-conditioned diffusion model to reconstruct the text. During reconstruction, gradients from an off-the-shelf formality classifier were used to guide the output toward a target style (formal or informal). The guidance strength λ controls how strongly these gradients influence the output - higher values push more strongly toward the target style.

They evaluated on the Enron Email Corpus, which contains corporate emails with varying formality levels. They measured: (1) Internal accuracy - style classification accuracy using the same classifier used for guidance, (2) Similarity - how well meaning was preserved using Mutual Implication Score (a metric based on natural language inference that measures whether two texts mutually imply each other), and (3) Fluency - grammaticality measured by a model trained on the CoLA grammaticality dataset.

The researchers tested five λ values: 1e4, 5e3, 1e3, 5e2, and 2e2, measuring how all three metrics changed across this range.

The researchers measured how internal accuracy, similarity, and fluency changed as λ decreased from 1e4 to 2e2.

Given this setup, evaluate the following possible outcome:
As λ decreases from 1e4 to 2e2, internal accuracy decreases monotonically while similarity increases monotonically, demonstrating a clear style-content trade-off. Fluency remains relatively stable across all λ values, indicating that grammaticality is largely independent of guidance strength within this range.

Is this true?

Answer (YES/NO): NO